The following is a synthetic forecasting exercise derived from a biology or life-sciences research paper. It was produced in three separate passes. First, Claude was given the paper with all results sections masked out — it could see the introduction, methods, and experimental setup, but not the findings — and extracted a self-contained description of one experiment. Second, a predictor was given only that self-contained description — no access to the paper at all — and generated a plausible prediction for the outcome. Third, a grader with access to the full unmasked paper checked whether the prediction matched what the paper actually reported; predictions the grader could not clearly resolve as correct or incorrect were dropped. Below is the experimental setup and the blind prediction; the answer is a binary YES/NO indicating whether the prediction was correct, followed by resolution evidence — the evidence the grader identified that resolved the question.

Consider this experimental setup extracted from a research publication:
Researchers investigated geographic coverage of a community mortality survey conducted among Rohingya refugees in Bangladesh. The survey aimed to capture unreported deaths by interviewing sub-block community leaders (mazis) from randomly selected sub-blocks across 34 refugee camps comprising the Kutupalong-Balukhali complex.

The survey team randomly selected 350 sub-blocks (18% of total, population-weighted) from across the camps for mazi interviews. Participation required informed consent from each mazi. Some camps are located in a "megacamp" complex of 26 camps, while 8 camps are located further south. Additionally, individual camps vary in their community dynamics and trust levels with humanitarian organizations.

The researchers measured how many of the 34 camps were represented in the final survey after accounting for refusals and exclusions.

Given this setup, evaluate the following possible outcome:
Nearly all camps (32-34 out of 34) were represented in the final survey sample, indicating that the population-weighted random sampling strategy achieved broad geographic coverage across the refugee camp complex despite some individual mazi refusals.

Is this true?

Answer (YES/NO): NO